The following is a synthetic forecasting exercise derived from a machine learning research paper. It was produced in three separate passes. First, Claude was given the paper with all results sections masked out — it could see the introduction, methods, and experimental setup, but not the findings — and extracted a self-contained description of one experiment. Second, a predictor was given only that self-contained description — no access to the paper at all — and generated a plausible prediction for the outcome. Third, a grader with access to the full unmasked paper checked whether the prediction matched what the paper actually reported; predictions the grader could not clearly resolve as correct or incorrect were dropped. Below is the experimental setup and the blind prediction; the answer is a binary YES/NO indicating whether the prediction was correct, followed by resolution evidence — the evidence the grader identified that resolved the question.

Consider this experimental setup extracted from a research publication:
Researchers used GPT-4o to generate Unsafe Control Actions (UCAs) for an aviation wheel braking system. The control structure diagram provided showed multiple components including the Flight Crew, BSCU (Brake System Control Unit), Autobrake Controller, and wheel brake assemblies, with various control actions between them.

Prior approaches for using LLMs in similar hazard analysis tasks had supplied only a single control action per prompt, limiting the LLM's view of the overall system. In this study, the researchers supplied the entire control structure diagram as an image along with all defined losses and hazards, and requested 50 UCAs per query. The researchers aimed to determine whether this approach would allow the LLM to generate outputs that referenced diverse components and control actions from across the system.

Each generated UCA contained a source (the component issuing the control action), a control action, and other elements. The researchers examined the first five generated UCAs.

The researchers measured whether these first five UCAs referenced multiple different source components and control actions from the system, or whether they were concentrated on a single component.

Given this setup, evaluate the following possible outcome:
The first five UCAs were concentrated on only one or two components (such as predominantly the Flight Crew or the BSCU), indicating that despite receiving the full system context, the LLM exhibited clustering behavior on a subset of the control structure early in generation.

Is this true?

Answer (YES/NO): YES